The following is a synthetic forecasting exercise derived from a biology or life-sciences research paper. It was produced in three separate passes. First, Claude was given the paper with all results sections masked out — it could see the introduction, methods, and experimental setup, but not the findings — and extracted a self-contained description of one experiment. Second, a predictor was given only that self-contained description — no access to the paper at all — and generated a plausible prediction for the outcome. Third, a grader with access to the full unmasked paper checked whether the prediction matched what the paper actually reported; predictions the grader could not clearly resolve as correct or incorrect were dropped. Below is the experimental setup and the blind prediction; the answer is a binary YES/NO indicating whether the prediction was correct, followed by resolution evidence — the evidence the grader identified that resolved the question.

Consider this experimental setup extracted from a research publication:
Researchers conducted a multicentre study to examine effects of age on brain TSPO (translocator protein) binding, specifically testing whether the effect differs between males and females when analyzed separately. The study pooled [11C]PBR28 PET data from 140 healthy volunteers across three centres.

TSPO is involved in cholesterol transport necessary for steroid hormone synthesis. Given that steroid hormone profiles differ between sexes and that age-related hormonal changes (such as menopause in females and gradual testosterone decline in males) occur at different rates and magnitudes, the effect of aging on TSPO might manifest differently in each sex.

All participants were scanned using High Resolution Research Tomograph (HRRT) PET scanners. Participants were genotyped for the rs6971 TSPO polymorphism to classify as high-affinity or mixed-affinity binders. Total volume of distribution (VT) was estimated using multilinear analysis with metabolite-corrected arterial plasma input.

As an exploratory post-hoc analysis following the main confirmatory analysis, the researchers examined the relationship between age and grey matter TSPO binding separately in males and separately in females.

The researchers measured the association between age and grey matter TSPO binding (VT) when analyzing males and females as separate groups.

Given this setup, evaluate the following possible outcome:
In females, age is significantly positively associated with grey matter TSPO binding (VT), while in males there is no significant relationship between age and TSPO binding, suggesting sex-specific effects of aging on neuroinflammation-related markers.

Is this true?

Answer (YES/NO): NO